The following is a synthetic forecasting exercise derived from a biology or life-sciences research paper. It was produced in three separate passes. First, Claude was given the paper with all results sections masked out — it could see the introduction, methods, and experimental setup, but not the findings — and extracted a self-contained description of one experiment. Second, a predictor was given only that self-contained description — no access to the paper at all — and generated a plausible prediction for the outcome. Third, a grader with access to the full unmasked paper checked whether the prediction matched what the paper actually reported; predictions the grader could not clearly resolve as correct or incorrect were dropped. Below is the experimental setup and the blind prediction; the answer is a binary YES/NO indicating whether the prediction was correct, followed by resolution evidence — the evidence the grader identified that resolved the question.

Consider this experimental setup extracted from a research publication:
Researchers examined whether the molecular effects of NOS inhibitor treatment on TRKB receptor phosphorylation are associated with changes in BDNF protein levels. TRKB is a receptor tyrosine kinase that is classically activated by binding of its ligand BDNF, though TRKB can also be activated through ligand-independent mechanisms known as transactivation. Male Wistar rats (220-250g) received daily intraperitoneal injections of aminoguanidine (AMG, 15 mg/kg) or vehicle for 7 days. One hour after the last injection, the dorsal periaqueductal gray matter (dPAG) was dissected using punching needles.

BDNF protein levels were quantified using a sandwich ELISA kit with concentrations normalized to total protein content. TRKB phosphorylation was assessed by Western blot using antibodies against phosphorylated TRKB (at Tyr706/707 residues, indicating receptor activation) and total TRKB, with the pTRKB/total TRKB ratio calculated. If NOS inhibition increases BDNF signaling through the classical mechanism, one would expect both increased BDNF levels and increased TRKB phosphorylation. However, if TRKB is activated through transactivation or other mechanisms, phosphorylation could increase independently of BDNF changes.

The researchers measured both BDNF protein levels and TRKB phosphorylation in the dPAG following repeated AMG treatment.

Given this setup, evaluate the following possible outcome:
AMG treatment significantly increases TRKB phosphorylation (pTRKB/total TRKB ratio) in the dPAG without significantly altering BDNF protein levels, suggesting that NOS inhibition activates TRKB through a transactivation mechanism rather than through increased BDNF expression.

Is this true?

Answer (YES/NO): YES